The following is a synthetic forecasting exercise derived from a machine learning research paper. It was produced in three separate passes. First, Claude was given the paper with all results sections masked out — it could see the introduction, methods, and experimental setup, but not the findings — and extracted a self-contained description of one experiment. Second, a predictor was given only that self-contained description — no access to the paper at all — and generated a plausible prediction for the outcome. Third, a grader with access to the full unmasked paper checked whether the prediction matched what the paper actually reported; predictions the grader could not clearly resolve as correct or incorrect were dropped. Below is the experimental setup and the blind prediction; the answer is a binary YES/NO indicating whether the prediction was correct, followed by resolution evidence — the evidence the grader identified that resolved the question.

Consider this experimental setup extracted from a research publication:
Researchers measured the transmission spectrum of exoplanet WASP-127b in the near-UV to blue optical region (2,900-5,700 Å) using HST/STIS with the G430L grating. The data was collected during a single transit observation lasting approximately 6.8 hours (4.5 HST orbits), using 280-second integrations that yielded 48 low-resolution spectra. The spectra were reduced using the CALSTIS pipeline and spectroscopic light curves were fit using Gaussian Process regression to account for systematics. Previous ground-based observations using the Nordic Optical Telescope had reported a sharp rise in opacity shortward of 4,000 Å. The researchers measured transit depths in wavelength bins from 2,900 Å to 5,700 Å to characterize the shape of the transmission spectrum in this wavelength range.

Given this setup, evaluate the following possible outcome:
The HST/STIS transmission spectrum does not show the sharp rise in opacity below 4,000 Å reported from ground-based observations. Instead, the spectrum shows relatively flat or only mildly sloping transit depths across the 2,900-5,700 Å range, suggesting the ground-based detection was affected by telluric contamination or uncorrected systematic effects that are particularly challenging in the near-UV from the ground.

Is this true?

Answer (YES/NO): YES